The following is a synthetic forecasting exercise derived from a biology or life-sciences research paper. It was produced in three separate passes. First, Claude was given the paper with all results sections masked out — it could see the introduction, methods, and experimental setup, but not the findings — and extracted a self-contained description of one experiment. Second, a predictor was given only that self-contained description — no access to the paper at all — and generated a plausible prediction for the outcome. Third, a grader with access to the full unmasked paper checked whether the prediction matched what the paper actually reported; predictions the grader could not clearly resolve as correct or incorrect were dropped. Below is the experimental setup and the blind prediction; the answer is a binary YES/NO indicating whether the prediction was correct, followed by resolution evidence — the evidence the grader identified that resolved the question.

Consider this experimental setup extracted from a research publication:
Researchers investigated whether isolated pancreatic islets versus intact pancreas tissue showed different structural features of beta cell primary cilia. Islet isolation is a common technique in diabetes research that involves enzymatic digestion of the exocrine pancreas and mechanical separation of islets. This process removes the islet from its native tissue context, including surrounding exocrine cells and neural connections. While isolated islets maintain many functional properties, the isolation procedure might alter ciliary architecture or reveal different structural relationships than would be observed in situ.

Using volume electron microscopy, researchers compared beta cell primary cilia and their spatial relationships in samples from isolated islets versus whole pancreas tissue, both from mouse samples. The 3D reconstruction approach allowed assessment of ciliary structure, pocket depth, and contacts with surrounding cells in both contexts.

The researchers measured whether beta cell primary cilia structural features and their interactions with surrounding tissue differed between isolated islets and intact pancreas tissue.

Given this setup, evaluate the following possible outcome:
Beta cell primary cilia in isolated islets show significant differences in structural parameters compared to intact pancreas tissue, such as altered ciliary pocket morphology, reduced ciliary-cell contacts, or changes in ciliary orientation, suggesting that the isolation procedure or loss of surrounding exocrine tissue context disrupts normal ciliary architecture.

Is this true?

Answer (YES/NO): NO